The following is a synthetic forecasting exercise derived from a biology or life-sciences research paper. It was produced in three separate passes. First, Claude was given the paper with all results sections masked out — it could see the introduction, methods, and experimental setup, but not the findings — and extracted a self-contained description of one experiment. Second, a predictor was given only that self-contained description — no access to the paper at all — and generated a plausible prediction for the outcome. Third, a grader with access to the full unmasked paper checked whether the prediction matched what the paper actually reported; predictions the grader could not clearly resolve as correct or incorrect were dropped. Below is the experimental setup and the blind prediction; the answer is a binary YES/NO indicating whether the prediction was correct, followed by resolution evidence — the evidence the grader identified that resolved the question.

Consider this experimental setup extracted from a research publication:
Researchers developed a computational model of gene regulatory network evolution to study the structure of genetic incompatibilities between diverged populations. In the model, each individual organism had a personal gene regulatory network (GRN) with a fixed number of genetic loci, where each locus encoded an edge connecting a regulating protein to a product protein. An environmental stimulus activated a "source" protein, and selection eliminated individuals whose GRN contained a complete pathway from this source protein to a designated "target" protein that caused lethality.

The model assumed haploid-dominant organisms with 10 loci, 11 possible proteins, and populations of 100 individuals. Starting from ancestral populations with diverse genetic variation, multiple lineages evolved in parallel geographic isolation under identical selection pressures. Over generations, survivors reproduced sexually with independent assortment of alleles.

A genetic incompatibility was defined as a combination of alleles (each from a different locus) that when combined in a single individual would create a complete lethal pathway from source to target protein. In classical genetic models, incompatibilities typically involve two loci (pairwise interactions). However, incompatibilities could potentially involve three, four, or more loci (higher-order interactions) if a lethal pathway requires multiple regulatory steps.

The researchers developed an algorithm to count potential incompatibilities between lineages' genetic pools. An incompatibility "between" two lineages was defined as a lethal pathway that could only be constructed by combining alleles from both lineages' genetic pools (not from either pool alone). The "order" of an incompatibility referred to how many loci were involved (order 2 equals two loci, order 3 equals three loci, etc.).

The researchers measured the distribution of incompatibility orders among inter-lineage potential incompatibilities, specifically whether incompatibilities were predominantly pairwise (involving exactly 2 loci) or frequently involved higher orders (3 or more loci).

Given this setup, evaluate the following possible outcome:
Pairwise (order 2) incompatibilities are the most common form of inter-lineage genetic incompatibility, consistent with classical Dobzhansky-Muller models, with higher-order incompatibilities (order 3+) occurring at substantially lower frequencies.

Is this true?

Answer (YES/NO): NO